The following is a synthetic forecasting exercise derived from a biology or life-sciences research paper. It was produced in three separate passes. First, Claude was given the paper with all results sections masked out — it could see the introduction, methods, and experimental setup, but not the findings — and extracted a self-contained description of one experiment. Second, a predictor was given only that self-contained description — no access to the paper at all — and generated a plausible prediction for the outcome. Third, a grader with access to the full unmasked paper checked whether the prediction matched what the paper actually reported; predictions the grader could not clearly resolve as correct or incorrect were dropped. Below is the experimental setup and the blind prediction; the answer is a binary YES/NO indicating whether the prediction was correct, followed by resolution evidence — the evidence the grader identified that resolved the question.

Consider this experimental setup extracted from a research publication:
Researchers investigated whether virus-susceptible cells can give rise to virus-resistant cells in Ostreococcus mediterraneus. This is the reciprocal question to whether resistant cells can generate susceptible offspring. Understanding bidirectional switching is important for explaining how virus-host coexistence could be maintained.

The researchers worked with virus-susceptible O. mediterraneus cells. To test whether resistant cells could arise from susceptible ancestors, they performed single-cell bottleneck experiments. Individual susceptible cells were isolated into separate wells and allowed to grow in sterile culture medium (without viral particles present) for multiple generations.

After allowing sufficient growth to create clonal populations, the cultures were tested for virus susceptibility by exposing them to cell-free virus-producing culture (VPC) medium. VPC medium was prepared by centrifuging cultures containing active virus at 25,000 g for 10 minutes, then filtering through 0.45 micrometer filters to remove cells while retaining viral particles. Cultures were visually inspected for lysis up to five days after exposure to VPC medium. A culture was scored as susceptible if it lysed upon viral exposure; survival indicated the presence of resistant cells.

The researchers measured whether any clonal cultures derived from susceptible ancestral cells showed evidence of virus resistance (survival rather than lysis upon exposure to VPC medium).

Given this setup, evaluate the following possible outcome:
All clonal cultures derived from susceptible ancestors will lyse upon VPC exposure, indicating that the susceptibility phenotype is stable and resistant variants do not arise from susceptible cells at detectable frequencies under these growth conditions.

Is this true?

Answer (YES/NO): NO